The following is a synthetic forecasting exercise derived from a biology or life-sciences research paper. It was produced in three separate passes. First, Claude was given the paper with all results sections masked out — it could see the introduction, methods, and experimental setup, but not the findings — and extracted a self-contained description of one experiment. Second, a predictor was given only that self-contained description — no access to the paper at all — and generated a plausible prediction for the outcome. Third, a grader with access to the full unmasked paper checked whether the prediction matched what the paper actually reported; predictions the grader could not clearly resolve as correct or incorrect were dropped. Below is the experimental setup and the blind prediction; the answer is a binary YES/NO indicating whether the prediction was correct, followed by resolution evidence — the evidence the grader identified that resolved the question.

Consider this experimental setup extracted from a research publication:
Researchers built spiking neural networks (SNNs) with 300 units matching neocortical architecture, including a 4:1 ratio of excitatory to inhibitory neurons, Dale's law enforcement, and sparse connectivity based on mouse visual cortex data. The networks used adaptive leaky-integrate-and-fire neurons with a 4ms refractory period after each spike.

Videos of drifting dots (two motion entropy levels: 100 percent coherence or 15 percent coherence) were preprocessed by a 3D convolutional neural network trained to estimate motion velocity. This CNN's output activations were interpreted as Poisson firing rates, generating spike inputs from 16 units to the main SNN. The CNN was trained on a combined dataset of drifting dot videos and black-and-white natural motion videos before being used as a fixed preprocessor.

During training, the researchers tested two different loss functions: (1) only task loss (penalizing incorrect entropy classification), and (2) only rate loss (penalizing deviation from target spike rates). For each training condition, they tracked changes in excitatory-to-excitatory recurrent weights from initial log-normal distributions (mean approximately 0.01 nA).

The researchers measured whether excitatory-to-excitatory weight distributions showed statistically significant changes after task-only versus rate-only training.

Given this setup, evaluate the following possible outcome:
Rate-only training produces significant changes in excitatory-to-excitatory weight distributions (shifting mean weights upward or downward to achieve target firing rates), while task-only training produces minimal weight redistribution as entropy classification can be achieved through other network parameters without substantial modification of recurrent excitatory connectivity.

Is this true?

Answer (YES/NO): NO